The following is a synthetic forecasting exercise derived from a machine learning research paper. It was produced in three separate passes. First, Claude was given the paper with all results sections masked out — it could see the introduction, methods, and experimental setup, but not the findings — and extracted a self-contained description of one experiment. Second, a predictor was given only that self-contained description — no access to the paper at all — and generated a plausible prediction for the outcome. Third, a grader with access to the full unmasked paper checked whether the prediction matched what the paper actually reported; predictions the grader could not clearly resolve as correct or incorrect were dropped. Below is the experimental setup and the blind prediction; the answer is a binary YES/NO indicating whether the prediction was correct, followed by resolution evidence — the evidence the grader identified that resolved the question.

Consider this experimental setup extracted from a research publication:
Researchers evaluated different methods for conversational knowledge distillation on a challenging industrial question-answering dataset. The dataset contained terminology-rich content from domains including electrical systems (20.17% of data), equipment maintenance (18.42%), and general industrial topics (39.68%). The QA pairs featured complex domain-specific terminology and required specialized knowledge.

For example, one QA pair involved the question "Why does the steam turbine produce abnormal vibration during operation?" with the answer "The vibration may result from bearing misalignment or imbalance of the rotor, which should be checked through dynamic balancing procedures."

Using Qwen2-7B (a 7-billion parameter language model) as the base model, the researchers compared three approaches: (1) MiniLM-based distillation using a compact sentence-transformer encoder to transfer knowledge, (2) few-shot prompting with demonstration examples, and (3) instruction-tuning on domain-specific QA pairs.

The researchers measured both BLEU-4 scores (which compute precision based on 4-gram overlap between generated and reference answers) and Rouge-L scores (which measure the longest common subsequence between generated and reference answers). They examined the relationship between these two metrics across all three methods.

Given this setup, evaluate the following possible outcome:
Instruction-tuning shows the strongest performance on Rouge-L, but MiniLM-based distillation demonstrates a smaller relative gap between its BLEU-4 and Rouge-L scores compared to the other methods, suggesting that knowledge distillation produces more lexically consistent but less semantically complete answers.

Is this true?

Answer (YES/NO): NO